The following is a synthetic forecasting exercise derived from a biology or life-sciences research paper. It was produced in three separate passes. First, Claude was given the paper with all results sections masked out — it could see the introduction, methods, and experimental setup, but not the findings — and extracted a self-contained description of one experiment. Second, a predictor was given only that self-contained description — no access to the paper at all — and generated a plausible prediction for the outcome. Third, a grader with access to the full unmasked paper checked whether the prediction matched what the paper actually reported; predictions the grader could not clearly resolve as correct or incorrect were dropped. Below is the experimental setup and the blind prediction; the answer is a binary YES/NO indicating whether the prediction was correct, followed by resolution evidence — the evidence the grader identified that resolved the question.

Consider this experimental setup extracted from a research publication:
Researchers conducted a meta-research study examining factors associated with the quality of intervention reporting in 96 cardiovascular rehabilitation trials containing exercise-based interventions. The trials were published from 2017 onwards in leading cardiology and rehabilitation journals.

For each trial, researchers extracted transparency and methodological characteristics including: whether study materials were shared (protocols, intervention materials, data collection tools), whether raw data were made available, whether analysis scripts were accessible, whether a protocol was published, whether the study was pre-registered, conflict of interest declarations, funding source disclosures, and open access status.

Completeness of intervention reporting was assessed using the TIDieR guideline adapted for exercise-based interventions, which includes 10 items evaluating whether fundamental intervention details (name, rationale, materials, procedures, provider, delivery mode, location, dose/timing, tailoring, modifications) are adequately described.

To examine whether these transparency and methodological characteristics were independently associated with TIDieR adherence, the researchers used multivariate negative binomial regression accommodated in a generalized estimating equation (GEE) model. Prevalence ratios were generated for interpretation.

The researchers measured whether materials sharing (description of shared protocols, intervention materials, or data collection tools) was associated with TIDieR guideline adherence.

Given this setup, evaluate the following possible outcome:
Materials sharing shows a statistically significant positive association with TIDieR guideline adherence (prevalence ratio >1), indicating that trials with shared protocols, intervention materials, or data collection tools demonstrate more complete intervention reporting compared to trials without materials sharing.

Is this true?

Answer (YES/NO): YES